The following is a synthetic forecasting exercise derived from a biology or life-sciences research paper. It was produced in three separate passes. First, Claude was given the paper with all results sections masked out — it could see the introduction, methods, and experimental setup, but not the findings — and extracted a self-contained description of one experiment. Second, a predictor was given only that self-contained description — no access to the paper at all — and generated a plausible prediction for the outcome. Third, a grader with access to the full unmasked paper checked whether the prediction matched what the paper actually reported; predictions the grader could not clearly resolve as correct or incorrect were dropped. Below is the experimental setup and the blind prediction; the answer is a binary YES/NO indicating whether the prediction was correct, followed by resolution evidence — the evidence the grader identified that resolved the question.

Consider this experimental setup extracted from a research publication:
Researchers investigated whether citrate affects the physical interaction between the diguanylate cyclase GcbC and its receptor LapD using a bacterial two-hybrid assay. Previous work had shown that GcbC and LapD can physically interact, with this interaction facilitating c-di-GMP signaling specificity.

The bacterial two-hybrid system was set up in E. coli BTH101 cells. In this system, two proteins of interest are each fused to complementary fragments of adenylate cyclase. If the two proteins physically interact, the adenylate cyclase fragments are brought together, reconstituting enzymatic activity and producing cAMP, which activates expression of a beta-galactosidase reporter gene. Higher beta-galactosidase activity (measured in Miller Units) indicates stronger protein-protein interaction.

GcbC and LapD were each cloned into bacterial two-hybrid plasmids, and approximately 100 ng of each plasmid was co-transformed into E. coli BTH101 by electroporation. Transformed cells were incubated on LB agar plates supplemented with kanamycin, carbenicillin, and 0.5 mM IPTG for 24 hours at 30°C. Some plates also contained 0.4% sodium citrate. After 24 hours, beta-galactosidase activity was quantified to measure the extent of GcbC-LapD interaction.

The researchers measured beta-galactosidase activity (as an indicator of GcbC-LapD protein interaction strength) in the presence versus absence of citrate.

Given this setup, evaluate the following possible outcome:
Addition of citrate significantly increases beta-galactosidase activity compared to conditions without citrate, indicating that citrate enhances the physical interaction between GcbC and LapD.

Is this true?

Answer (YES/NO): YES